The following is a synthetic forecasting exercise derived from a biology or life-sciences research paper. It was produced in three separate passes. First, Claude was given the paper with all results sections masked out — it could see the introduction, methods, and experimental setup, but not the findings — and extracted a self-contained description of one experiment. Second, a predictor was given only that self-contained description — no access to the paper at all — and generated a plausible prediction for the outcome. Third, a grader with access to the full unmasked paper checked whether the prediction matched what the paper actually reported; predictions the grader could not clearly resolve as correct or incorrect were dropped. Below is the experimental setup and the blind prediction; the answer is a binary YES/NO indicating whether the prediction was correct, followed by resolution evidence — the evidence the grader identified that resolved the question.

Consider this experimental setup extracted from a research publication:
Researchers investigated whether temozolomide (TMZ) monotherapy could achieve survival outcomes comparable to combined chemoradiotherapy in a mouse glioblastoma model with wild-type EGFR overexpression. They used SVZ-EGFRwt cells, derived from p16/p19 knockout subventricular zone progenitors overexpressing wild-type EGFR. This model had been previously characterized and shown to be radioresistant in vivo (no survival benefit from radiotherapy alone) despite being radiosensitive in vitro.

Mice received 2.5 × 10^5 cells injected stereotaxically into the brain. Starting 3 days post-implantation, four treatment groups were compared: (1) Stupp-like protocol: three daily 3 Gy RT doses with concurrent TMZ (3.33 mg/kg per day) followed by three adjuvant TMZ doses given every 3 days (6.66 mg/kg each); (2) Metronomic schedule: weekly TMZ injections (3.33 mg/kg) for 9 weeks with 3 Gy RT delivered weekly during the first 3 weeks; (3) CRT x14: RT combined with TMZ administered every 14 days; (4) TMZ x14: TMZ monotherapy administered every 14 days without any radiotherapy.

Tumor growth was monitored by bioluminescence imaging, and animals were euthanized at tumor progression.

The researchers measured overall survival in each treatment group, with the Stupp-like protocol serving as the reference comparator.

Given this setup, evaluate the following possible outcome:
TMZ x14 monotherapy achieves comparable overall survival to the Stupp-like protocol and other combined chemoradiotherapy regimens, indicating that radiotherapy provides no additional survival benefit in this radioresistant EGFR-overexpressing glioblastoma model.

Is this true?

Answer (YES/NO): YES